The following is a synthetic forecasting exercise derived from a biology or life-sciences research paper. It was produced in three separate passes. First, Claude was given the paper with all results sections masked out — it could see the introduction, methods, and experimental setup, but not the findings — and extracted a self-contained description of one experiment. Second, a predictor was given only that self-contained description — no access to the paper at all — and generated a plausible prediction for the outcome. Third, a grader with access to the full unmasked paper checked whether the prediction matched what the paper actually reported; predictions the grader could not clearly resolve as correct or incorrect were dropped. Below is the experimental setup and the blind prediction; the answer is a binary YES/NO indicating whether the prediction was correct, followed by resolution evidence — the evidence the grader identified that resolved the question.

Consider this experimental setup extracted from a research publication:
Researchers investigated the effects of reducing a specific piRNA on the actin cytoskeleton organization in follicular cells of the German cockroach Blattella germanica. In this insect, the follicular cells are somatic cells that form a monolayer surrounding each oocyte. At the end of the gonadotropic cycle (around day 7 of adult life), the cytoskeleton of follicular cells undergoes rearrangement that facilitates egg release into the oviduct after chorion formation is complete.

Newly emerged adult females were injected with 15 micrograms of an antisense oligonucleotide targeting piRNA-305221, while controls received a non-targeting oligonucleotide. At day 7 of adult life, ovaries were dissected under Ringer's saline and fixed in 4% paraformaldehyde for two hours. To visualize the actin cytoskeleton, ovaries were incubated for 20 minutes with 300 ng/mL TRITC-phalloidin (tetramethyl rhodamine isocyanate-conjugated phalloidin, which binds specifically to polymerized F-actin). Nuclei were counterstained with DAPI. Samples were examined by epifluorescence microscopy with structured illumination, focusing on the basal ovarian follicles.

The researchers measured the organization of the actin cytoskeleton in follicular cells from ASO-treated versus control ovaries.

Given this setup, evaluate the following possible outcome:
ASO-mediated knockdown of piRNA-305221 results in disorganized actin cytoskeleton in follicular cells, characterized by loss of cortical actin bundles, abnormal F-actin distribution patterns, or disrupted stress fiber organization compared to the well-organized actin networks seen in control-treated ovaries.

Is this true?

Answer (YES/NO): YES